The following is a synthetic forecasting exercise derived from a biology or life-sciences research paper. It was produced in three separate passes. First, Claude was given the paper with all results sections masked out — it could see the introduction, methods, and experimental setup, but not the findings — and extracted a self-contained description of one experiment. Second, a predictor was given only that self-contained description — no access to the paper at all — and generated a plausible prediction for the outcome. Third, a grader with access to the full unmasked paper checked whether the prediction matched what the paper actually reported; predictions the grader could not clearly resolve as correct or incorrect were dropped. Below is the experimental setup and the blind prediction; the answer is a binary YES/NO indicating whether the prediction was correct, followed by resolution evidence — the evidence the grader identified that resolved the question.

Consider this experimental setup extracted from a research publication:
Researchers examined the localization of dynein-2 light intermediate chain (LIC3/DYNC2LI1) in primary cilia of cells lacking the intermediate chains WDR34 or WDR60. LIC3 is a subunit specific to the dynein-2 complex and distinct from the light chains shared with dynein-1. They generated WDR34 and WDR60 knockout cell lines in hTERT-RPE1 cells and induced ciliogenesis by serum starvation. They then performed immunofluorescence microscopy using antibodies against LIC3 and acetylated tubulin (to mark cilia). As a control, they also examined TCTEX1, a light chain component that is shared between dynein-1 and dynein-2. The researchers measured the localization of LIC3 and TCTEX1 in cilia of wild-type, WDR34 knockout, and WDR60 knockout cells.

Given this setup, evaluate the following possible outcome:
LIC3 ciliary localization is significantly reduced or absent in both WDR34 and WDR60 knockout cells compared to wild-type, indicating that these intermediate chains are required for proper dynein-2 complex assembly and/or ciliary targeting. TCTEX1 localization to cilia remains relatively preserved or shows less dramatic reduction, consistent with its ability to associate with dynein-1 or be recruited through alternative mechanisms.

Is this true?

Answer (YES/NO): YES